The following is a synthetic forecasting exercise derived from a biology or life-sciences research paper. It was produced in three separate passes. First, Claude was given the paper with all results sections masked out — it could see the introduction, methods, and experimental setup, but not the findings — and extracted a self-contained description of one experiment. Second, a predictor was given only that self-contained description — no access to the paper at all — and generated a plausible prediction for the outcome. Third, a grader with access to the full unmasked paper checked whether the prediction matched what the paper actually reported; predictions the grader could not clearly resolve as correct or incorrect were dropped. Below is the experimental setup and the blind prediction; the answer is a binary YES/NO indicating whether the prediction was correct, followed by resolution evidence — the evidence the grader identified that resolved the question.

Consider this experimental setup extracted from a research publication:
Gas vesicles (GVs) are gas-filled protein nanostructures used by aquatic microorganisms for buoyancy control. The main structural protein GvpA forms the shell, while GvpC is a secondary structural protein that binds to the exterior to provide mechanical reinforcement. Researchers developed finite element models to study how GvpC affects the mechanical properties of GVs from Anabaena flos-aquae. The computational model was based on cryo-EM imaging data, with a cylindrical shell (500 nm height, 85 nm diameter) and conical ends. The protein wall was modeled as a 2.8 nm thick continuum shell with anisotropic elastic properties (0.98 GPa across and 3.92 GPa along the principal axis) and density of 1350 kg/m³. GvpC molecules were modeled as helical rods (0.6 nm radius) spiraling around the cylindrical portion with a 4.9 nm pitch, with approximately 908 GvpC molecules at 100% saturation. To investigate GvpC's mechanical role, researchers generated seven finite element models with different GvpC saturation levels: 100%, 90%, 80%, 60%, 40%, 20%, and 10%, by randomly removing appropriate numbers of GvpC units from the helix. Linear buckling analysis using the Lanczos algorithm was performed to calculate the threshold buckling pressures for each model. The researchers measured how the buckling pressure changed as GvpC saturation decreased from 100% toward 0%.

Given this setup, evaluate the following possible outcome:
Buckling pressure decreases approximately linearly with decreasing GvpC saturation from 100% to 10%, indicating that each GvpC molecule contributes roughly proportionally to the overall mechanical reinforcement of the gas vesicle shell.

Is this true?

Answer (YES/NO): YES